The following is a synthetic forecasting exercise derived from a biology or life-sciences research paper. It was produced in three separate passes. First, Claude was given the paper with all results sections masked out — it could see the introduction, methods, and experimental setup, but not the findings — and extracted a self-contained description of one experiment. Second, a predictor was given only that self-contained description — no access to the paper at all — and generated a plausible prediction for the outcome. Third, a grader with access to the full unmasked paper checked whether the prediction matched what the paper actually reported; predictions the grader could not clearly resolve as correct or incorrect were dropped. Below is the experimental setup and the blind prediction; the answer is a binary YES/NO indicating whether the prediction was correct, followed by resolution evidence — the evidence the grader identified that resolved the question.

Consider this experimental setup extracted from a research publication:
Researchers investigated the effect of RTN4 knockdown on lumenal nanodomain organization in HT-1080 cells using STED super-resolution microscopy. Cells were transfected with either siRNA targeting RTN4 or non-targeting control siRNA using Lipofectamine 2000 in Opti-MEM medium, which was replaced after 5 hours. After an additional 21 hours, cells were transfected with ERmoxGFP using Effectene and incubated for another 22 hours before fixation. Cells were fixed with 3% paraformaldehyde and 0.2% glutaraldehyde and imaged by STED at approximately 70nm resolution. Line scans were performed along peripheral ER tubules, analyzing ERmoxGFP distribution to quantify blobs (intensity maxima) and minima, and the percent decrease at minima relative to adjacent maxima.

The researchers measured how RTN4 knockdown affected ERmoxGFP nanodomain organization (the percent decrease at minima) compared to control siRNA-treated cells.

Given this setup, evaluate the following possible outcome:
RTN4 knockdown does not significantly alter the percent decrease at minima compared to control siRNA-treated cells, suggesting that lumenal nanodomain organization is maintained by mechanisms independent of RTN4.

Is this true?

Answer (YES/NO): NO